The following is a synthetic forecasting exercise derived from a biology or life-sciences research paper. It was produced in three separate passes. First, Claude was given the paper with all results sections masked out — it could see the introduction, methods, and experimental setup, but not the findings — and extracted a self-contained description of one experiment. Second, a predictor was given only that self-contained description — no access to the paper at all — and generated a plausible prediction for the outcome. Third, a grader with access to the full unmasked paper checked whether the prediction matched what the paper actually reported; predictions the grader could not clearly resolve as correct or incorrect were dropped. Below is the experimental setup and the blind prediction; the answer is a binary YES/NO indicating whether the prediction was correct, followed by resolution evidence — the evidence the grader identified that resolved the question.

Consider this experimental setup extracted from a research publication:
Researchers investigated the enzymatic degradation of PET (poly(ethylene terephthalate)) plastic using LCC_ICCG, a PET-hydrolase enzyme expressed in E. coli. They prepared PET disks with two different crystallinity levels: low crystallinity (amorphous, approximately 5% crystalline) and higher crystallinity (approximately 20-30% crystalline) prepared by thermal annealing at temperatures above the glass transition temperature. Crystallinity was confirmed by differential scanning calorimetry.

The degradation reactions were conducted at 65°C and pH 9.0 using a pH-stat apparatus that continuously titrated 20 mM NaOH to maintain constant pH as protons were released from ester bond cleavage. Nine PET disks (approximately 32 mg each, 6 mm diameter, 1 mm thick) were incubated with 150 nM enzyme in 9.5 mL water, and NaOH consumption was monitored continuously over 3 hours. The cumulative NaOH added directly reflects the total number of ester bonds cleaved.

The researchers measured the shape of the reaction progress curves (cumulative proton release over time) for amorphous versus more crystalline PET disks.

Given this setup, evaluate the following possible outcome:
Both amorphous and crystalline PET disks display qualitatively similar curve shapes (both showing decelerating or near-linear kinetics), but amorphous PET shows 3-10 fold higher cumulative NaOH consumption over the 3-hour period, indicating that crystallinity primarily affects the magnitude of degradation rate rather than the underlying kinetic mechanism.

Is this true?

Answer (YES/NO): NO